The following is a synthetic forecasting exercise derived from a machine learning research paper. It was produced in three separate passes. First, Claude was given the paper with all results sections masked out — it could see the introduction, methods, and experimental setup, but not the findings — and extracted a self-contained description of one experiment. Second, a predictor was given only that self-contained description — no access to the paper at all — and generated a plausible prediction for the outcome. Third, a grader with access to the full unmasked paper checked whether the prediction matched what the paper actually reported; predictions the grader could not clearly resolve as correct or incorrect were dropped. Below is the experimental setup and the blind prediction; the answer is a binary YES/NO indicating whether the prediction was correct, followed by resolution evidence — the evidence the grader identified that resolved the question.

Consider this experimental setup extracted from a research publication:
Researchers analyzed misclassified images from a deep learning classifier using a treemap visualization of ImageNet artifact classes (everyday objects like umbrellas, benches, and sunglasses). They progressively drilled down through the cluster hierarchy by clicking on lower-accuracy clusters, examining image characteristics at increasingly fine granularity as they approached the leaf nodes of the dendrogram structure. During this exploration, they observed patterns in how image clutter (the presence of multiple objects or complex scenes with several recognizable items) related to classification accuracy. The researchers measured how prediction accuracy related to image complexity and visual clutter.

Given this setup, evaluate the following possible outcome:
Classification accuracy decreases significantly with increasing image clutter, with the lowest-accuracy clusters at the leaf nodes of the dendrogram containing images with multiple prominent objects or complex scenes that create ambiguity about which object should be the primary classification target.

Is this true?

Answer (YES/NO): YES